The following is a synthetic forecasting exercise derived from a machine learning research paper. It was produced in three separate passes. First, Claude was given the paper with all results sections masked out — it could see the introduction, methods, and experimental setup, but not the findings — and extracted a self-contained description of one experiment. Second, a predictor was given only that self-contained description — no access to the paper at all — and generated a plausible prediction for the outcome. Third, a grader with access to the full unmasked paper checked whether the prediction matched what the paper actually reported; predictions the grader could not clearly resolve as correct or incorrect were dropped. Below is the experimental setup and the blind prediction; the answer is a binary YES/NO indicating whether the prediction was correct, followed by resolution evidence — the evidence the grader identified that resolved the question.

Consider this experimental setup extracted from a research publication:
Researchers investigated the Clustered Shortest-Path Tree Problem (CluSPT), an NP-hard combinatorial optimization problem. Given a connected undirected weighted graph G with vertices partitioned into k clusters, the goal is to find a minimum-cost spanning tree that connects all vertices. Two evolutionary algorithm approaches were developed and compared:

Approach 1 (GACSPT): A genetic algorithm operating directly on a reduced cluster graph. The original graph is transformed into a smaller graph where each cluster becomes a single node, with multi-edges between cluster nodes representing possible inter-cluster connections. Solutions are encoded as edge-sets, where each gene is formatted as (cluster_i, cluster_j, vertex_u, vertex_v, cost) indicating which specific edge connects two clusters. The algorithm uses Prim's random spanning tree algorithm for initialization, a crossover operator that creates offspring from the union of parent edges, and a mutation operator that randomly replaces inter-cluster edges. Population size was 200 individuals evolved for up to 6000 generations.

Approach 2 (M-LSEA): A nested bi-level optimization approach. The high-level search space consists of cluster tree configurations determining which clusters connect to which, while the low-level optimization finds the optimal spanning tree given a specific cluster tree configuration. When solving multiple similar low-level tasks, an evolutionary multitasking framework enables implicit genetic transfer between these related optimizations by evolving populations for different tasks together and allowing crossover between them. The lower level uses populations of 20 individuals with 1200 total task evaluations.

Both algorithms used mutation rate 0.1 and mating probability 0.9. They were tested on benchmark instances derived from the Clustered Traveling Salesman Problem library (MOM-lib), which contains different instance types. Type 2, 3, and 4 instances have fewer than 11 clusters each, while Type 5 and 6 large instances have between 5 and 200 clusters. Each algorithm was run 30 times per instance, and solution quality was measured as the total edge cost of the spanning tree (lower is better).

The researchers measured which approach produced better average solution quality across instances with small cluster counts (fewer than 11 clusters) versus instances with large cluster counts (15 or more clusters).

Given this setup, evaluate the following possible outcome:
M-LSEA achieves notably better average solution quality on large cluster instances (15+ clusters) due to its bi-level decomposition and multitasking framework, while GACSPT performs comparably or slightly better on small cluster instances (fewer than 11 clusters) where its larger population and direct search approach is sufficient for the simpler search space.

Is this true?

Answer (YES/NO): NO